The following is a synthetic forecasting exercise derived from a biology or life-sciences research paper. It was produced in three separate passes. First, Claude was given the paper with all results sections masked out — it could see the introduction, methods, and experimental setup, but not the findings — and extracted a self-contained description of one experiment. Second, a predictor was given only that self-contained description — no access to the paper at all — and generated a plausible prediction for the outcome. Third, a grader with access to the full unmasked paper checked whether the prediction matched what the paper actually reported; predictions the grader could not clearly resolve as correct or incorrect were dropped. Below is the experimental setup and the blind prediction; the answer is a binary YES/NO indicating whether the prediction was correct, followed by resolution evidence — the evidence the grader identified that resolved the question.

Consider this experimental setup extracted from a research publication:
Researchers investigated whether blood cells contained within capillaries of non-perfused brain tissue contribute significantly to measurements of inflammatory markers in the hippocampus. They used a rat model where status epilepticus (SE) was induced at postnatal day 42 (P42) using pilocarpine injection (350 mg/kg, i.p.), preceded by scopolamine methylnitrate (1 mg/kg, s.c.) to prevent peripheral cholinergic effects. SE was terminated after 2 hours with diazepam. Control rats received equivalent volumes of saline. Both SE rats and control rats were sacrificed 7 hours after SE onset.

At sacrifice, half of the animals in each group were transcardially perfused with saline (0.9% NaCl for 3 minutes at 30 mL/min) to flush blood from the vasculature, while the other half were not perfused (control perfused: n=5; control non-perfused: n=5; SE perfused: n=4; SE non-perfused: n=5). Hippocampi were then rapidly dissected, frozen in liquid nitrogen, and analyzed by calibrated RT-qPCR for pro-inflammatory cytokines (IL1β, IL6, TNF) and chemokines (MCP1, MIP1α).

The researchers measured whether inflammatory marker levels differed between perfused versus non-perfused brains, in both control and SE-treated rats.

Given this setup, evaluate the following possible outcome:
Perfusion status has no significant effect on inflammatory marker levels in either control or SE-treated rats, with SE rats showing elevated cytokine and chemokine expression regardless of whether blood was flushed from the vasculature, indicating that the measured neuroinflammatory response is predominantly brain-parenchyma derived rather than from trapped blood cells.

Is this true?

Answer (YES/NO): NO